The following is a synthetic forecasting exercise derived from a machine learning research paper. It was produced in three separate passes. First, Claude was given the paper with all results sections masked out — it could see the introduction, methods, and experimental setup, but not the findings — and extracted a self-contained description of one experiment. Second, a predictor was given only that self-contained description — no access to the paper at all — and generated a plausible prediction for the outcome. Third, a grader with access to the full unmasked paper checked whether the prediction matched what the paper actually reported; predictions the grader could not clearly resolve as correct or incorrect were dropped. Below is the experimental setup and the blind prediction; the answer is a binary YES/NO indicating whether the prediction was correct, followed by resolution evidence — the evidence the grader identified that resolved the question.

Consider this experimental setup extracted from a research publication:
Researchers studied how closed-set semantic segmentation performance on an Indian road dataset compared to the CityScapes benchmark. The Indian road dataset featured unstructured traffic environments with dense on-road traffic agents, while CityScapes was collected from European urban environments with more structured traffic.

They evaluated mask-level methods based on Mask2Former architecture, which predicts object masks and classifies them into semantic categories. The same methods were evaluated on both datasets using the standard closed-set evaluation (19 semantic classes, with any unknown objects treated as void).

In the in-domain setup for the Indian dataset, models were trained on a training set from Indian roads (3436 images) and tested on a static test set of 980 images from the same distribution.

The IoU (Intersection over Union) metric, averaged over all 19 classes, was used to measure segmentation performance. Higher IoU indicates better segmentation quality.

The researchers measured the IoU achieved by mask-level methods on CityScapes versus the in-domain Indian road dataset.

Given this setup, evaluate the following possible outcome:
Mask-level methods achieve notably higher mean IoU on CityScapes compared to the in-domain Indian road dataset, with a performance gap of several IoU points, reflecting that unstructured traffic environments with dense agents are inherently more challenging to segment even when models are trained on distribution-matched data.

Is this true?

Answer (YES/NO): YES